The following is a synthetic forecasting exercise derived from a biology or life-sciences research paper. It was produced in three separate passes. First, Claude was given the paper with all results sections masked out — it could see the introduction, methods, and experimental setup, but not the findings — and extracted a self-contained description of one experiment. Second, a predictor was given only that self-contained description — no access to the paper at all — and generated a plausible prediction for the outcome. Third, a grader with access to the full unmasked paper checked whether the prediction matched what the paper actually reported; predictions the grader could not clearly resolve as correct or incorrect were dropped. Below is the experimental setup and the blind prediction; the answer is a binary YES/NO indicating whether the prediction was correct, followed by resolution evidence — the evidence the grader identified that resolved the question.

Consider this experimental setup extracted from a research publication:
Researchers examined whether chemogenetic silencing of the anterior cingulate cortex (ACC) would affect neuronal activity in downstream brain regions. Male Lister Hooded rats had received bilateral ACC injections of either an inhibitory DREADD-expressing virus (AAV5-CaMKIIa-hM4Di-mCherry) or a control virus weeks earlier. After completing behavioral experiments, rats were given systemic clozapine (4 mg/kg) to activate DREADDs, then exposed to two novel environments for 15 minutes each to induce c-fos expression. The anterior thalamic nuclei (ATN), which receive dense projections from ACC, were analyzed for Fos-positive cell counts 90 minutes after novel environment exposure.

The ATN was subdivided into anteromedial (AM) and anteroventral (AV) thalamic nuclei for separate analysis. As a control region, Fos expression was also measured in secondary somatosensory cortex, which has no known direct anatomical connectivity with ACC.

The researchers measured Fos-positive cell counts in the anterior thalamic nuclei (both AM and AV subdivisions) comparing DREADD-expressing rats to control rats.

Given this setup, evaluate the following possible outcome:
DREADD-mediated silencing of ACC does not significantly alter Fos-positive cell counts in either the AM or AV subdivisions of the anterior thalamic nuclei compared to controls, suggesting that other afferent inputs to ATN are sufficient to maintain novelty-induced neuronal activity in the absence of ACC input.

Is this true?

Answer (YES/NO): NO